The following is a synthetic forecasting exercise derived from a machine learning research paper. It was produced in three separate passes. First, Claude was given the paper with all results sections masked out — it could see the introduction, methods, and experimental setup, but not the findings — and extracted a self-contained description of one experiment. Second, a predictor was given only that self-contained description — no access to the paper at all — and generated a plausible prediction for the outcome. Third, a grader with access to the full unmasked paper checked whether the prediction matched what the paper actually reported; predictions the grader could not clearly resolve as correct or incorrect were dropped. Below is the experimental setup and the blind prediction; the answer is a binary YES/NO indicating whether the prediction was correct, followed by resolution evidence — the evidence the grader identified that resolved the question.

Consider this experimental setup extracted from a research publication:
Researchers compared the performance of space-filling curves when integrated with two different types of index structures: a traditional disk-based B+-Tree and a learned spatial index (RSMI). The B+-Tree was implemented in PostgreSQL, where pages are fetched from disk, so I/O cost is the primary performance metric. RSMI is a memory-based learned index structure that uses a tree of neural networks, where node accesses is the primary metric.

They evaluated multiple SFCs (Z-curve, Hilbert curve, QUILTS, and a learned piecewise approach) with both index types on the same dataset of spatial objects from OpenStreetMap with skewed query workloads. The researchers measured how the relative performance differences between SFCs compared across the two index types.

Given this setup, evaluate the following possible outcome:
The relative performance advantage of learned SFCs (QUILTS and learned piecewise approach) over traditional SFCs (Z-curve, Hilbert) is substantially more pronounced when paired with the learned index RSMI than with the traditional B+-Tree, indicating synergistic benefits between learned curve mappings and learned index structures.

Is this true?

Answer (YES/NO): NO